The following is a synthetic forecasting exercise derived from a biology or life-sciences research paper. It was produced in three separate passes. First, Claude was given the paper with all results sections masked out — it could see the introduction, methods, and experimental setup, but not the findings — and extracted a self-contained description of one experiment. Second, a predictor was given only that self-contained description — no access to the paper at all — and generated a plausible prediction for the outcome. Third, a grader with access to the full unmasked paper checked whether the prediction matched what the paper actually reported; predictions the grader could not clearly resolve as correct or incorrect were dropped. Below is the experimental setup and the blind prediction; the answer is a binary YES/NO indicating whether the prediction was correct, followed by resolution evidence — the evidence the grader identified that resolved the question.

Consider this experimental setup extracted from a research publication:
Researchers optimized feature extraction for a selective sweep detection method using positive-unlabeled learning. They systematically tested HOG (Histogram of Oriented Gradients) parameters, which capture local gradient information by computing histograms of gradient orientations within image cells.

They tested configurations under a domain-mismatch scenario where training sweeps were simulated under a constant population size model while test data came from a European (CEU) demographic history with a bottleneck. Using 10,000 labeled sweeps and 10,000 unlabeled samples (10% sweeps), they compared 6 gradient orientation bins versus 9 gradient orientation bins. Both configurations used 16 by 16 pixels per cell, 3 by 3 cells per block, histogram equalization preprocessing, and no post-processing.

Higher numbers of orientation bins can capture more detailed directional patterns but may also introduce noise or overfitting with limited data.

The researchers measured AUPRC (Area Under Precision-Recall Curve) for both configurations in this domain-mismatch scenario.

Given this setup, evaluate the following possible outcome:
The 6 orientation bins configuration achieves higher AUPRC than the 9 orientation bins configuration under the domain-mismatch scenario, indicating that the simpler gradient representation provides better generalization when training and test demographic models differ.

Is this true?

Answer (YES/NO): NO